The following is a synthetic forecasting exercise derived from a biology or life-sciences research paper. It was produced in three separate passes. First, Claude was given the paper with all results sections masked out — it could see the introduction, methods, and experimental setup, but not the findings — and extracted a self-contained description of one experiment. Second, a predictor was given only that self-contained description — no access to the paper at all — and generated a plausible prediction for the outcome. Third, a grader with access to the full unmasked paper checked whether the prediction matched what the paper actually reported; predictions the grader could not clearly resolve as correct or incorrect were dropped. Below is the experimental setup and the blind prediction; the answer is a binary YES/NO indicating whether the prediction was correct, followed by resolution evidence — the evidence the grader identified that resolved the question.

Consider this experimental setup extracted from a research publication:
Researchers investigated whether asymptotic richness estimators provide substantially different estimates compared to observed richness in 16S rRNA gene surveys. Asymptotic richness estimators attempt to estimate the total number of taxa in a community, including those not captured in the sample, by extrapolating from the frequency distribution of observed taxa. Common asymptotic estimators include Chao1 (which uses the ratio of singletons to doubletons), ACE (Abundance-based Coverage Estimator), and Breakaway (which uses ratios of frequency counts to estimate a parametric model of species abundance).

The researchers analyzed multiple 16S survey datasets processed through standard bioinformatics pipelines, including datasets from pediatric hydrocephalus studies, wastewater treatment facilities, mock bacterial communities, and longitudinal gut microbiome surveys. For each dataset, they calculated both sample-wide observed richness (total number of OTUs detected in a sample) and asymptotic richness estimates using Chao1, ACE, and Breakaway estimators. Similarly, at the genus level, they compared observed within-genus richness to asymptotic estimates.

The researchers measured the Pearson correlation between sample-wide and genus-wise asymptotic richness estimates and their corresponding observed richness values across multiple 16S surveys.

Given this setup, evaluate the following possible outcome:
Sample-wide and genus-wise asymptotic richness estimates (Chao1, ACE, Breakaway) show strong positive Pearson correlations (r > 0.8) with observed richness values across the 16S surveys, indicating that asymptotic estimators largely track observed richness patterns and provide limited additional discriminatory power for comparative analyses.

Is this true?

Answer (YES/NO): YES